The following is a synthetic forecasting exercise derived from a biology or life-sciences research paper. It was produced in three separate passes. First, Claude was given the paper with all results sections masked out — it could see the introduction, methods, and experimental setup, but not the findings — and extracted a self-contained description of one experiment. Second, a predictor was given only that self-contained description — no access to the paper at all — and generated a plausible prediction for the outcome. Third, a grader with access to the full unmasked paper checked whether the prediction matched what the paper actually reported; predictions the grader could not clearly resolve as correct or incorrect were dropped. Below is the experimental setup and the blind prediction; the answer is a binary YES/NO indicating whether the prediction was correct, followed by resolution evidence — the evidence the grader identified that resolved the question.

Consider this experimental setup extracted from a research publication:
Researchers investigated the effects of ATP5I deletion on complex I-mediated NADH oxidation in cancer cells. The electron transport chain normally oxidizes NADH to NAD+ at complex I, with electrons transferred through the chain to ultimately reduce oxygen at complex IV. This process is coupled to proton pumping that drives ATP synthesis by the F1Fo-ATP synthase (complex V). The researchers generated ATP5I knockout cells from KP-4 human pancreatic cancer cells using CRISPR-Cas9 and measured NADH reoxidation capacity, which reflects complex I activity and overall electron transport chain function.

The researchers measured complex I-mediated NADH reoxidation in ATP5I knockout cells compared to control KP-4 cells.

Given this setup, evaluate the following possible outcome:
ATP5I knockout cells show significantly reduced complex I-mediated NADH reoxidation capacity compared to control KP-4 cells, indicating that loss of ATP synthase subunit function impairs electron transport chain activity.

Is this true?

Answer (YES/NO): YES